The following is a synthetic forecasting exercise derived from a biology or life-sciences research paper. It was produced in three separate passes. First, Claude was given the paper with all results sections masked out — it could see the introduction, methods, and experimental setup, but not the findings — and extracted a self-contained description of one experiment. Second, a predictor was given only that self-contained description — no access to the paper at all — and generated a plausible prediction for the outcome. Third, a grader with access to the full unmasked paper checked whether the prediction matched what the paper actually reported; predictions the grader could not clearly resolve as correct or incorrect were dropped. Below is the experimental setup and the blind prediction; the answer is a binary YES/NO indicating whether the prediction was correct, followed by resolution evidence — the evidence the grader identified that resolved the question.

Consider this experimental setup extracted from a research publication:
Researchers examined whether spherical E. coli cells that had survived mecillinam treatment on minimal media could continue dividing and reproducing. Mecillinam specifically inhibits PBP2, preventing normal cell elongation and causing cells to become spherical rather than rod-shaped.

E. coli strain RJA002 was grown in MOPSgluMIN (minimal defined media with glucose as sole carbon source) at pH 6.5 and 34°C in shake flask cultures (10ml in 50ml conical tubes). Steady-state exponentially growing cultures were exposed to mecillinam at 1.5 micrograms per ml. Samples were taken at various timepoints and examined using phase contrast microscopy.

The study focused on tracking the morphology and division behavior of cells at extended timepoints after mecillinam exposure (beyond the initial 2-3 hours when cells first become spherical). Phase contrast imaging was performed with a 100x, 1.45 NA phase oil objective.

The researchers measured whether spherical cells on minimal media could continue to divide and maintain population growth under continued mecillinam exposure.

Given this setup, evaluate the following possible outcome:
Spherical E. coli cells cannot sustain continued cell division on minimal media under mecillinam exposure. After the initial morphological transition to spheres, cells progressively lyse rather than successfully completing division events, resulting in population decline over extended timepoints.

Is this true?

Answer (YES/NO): NO